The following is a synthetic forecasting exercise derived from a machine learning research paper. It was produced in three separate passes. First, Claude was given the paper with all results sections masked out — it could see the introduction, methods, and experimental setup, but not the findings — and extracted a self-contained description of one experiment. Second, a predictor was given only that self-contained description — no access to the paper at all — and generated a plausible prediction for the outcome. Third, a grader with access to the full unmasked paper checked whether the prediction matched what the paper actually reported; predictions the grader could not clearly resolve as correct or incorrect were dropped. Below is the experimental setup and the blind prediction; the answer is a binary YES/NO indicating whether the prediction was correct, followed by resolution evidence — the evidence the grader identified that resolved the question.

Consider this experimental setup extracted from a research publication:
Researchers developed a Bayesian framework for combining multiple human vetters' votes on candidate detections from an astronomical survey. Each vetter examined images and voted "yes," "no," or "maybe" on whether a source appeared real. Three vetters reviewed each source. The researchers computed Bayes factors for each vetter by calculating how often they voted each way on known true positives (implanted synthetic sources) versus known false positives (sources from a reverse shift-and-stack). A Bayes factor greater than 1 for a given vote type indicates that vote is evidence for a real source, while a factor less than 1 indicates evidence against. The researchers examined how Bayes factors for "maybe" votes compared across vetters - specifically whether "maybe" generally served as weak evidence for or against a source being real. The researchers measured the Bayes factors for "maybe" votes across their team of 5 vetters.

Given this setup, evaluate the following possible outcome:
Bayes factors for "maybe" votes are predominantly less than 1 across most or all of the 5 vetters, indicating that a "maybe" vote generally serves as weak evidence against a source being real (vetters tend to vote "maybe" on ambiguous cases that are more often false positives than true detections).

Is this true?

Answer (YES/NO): NO